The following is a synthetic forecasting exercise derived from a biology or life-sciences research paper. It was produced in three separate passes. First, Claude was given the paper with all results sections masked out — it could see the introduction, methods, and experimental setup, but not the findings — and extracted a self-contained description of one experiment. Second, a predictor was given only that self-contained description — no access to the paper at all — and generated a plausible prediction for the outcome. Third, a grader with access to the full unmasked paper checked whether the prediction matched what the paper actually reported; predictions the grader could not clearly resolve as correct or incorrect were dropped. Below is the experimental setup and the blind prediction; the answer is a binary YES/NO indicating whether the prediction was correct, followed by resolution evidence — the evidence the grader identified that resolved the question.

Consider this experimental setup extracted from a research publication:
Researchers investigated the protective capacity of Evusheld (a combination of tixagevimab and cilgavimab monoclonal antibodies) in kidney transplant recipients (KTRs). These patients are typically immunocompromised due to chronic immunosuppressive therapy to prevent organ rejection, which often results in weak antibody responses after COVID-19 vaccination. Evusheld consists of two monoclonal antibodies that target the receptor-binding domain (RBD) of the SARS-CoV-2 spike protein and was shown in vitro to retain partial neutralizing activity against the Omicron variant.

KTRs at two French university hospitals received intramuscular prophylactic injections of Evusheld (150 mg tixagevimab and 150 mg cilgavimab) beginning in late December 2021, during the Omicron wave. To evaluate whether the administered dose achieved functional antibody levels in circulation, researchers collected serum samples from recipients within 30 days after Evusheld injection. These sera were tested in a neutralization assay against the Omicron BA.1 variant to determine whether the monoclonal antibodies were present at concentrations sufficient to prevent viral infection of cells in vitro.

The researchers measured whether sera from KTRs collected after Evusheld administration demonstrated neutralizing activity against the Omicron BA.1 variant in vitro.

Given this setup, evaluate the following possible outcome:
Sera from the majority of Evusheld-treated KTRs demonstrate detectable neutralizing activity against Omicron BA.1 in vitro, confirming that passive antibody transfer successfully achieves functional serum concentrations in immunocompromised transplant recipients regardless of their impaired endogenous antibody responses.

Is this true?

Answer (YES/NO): NO